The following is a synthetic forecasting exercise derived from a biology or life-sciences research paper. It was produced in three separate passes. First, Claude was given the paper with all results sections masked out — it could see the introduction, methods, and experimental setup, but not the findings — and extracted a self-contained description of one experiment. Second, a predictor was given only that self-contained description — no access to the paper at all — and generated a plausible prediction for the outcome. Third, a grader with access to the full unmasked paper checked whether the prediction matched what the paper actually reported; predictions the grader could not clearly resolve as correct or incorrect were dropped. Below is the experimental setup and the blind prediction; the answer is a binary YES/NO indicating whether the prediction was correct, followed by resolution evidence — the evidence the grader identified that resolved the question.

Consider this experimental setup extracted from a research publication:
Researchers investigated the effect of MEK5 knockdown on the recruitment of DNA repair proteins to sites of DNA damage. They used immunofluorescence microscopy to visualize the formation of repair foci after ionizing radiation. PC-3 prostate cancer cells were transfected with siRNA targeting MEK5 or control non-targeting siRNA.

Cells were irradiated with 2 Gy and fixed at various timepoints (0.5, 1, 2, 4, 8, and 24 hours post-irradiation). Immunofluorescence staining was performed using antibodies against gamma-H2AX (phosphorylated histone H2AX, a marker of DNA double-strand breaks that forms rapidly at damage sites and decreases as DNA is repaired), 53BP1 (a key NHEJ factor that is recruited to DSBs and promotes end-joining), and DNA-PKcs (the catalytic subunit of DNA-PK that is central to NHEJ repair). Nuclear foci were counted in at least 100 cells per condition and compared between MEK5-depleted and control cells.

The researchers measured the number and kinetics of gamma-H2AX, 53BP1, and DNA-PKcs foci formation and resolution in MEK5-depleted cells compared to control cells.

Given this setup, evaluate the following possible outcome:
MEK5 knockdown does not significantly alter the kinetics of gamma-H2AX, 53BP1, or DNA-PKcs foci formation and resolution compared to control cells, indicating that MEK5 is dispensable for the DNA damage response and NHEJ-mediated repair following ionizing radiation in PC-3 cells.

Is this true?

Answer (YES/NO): NO